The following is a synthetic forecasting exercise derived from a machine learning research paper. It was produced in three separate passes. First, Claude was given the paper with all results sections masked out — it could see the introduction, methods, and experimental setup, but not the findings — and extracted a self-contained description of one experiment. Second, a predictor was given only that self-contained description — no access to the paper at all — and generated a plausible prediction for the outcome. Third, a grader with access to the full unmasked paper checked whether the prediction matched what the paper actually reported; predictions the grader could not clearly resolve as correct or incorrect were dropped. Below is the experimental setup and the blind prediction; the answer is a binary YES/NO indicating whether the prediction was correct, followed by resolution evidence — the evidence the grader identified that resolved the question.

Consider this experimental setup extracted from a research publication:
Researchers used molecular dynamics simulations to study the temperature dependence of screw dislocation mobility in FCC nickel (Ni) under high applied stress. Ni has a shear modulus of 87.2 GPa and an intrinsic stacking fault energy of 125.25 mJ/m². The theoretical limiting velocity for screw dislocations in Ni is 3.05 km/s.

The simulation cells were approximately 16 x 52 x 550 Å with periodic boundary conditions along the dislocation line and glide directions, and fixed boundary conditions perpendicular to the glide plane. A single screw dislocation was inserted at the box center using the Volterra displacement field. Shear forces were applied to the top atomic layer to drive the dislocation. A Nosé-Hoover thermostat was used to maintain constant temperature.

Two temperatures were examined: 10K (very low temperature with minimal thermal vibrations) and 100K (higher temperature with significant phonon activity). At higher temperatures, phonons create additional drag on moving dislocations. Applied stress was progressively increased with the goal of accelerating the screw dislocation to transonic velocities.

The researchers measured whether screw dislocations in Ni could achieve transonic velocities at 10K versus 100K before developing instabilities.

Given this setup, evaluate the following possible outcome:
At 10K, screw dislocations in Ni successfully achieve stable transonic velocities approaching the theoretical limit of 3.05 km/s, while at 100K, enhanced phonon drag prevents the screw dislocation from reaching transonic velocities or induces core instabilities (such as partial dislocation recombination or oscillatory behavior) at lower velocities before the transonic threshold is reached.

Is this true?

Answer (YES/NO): NO